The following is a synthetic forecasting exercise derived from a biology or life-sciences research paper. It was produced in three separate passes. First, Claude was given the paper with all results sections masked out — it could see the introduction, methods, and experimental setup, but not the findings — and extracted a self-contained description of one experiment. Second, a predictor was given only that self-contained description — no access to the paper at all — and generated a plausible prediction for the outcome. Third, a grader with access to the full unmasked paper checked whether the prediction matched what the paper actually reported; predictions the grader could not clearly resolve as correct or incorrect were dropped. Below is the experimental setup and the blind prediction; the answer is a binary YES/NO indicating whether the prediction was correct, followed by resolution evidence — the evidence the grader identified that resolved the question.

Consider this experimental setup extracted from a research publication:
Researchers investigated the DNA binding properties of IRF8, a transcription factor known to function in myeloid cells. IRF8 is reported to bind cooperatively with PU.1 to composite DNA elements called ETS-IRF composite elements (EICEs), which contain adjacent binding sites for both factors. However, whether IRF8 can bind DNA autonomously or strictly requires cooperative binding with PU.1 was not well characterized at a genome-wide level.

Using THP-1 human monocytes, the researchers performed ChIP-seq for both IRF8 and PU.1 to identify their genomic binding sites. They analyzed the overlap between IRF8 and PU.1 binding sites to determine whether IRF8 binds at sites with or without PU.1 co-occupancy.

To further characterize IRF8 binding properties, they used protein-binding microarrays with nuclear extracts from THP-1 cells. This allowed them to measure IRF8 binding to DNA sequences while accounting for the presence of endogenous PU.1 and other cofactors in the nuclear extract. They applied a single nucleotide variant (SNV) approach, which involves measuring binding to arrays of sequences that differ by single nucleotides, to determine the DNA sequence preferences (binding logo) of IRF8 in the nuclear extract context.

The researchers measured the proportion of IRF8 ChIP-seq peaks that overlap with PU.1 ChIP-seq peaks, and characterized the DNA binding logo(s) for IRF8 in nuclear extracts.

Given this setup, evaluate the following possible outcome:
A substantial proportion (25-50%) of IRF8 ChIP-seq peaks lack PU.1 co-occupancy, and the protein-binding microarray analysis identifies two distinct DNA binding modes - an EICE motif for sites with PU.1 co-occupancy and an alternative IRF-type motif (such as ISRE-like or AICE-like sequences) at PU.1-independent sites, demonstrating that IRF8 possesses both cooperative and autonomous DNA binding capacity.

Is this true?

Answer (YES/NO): NO